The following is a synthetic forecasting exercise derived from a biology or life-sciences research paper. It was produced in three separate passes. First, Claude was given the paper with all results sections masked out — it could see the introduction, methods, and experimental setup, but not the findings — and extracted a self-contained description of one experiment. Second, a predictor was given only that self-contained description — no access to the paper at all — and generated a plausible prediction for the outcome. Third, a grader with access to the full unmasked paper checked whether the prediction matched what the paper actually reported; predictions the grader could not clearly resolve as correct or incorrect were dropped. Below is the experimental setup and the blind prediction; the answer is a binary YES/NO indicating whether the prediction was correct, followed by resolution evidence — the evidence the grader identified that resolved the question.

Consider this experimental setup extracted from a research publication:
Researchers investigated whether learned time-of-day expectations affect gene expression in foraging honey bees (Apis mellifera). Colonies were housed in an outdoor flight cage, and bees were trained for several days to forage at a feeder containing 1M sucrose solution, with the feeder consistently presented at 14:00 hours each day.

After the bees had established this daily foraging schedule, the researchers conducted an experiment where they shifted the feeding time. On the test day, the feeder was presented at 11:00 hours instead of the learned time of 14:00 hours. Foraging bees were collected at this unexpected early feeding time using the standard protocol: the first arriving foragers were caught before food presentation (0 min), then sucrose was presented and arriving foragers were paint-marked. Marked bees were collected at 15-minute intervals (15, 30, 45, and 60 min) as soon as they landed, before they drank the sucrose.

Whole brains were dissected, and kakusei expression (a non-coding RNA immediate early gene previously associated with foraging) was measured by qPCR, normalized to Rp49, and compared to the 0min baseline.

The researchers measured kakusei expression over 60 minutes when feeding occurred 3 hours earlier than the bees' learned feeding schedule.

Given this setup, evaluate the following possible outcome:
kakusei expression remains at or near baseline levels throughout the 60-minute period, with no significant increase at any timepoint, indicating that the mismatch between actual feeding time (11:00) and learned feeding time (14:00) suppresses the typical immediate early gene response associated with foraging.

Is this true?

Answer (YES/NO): NO